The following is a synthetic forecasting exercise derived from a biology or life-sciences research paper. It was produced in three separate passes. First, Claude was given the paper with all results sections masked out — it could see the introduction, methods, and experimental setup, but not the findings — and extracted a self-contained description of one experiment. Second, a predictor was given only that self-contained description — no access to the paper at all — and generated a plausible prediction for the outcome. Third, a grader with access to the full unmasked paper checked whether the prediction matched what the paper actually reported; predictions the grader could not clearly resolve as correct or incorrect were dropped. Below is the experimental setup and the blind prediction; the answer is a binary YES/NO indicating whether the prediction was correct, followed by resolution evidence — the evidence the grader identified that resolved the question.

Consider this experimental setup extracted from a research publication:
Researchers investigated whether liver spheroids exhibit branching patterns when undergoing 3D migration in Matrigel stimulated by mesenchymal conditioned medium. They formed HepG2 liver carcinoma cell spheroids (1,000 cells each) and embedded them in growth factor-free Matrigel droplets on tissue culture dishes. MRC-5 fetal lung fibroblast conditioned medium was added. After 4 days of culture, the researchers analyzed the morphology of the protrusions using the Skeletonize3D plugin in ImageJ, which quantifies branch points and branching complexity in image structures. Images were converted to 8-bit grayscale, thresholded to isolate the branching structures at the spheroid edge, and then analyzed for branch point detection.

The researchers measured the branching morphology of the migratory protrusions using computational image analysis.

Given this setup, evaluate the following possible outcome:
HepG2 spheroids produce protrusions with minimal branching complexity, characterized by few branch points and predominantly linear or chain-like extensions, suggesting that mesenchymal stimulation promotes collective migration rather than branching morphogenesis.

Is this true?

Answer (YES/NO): NO